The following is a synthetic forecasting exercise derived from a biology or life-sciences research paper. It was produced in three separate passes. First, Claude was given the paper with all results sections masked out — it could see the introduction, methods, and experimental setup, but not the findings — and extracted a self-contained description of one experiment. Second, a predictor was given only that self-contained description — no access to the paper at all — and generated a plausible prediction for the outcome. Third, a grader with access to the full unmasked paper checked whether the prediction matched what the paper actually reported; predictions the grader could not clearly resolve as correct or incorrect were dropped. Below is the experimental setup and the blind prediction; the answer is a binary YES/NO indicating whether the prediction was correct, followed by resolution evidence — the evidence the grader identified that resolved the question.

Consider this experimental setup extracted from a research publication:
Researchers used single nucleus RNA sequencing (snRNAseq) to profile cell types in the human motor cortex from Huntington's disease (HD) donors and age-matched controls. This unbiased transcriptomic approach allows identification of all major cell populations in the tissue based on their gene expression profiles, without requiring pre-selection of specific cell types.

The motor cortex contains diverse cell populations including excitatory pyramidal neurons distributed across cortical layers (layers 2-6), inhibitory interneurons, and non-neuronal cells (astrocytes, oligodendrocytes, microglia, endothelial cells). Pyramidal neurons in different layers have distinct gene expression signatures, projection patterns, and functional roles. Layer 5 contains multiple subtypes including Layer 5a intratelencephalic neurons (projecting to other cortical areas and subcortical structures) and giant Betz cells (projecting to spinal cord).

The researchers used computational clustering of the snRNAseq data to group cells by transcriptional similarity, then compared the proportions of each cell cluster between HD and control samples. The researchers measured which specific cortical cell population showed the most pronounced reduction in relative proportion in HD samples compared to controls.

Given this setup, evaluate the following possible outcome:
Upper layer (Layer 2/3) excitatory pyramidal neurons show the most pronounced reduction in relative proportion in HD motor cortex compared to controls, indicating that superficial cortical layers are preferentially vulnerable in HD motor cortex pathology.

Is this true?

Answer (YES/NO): NO